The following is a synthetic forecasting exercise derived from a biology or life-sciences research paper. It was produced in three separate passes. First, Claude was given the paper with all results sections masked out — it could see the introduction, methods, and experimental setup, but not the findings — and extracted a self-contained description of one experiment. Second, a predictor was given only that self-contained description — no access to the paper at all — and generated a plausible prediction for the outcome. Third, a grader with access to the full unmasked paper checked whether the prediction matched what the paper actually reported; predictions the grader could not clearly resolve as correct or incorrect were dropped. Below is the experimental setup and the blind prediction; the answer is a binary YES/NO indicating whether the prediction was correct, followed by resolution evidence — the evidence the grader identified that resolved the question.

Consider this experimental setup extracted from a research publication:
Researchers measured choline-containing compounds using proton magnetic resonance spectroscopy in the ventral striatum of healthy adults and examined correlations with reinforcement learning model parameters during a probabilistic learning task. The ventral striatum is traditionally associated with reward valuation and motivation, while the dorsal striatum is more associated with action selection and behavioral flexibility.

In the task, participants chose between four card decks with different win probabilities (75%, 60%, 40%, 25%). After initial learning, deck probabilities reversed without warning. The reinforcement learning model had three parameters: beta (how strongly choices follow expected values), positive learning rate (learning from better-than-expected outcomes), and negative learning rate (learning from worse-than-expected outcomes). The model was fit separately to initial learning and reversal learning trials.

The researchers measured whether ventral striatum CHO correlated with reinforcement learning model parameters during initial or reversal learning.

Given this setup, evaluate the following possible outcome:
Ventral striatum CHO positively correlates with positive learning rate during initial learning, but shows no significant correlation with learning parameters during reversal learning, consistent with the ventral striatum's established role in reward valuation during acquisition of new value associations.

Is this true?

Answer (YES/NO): NO